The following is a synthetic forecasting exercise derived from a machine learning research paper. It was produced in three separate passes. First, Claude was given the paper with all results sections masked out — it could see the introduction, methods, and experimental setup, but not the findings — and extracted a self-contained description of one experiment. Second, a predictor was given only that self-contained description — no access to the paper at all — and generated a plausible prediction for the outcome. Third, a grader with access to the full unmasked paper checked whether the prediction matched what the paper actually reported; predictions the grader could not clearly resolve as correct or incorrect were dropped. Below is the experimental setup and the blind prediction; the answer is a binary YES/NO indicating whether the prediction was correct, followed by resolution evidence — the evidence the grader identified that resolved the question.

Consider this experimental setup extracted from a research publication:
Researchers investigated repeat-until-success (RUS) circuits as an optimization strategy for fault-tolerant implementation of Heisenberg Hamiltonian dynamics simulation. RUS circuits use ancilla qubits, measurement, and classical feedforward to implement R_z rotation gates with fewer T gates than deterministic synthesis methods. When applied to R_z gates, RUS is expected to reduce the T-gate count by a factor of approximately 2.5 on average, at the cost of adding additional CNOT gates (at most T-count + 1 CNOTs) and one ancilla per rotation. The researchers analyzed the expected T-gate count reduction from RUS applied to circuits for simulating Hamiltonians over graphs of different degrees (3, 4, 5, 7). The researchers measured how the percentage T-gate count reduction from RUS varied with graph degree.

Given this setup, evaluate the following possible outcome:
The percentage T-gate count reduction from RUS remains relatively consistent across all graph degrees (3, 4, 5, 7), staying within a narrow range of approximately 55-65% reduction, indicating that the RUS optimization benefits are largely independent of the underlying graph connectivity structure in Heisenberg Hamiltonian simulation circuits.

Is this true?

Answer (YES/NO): NO